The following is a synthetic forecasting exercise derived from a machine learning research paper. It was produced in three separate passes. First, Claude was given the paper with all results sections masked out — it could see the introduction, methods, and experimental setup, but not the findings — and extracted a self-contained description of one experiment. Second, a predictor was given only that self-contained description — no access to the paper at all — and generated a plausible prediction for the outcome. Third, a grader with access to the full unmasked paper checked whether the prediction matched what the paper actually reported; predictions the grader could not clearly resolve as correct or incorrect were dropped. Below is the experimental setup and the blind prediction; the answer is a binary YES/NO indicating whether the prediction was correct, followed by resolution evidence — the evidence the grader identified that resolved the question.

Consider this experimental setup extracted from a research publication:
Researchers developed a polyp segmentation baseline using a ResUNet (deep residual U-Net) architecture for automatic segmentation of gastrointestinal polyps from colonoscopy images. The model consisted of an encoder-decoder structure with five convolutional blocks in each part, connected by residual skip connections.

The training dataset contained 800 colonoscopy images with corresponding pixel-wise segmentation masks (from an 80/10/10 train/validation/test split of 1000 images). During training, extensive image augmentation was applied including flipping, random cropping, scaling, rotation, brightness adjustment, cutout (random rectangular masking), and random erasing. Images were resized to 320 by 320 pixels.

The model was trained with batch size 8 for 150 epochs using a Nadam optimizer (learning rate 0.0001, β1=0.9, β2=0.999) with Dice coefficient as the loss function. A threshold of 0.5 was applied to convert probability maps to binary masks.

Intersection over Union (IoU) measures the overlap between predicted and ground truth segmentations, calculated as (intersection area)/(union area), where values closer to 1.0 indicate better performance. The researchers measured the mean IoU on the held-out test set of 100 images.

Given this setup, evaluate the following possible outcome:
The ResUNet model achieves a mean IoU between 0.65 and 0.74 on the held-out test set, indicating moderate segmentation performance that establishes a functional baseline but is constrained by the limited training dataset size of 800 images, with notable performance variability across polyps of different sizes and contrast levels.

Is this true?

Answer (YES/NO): NO